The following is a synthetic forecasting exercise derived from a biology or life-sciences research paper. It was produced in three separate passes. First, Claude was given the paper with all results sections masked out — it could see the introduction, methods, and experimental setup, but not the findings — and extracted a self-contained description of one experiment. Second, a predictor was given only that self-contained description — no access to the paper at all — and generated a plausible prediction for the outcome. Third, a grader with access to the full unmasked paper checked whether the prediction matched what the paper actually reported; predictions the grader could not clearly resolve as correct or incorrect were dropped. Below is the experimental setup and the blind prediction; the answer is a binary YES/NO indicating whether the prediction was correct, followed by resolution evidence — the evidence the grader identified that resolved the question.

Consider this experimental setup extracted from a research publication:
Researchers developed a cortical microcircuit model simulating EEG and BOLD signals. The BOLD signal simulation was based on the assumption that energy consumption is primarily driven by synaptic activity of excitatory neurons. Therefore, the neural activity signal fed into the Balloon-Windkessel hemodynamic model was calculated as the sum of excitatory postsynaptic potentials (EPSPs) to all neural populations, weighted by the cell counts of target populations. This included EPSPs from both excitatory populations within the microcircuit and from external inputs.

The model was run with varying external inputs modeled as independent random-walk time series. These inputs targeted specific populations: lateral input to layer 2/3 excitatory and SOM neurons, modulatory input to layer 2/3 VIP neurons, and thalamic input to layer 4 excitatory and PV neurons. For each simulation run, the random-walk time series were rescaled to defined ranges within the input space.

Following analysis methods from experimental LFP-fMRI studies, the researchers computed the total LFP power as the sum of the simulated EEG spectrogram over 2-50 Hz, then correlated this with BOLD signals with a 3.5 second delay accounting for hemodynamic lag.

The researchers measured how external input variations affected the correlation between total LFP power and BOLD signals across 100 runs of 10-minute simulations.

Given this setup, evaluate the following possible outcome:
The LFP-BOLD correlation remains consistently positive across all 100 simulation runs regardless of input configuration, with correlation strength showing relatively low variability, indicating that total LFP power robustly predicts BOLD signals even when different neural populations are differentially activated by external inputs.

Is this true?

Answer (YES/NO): YES